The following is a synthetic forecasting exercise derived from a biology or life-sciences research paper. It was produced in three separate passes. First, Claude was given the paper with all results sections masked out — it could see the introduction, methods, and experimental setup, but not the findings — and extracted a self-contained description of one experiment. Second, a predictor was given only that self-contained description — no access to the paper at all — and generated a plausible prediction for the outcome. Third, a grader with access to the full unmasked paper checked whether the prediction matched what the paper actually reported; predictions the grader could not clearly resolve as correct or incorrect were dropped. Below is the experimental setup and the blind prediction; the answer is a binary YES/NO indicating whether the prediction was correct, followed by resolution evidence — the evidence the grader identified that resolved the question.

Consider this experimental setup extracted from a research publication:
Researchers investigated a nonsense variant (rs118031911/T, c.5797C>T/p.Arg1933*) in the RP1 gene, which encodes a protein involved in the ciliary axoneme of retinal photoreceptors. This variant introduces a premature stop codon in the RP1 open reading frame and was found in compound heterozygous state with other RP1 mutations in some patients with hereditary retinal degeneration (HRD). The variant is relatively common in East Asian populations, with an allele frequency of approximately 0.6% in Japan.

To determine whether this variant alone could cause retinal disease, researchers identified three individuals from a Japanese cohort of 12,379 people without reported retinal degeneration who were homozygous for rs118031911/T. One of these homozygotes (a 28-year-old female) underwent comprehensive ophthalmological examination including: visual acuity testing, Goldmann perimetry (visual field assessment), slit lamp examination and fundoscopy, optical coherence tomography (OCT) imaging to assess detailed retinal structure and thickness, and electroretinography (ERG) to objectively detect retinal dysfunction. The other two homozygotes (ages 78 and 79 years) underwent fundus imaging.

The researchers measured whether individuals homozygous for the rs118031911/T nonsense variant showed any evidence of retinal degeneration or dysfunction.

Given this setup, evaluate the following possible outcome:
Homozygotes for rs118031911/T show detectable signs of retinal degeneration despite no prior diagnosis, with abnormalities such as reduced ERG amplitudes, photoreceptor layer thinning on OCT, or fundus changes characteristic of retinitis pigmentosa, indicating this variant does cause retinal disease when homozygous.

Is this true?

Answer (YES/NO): NO